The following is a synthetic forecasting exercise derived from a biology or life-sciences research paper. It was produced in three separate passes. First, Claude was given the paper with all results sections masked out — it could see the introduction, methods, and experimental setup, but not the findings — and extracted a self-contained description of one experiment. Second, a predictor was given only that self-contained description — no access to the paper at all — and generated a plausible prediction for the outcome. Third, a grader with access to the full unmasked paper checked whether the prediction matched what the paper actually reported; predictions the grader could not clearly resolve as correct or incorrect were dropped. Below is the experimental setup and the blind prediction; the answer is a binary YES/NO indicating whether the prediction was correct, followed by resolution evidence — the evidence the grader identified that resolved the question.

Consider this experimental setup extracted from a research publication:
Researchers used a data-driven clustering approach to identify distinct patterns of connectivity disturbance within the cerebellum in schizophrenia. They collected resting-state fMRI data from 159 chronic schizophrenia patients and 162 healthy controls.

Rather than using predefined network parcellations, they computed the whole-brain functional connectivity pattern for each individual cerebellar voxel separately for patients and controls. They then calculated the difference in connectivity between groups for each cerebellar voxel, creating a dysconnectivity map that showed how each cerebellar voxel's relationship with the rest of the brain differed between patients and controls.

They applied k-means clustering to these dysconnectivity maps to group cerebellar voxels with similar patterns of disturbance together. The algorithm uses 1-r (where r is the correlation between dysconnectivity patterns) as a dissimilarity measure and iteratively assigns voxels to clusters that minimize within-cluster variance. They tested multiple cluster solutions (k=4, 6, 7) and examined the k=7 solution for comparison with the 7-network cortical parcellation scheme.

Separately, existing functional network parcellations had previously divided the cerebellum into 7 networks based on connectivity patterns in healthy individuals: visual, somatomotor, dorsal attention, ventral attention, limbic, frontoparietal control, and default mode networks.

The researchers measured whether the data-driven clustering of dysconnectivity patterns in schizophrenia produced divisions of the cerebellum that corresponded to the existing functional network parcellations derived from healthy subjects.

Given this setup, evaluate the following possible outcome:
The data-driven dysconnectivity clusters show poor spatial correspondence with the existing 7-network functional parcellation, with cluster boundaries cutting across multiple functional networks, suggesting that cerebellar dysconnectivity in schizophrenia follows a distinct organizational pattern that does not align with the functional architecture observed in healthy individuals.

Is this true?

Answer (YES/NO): NO